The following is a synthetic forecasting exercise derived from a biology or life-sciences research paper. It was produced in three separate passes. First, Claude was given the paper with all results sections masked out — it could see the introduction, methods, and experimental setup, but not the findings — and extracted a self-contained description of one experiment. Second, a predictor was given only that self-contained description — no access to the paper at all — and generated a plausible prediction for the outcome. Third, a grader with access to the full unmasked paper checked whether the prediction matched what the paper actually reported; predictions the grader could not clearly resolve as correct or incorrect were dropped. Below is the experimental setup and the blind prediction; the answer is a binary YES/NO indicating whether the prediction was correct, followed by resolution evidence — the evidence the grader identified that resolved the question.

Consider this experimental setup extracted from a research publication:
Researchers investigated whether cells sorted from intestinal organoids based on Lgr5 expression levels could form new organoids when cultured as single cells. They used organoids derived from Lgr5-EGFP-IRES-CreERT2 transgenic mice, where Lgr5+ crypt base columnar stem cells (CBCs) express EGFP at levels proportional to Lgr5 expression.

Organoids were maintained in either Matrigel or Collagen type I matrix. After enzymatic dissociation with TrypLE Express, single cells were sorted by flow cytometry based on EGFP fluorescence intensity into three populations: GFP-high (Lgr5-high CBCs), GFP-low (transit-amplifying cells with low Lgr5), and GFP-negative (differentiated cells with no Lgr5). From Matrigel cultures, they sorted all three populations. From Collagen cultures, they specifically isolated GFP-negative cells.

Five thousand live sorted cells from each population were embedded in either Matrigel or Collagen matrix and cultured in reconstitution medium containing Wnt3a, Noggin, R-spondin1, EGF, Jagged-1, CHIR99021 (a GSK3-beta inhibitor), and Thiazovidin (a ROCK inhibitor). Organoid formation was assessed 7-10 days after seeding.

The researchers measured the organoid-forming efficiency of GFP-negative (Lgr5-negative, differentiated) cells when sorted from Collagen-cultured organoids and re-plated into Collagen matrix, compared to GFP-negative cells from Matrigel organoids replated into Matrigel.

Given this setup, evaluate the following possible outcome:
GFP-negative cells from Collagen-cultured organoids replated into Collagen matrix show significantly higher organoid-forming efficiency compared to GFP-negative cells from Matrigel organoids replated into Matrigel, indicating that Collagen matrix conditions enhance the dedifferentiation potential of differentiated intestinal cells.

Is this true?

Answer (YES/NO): YES